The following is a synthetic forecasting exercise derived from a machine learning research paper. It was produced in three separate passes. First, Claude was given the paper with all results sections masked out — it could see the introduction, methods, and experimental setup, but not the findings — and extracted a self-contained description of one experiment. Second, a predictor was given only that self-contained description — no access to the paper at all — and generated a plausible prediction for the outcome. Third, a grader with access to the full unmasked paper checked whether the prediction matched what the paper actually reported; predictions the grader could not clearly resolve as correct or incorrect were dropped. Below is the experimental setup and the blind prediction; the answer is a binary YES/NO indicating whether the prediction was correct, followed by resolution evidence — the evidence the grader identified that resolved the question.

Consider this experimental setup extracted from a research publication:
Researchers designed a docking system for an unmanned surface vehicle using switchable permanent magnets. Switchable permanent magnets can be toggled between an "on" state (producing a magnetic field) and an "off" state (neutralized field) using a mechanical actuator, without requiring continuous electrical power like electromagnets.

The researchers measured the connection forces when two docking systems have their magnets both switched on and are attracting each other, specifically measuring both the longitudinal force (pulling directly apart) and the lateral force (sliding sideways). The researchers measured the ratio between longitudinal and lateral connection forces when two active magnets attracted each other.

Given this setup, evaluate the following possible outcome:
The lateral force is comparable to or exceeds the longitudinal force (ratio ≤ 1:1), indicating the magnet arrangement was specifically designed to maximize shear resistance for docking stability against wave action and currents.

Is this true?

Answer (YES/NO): NO